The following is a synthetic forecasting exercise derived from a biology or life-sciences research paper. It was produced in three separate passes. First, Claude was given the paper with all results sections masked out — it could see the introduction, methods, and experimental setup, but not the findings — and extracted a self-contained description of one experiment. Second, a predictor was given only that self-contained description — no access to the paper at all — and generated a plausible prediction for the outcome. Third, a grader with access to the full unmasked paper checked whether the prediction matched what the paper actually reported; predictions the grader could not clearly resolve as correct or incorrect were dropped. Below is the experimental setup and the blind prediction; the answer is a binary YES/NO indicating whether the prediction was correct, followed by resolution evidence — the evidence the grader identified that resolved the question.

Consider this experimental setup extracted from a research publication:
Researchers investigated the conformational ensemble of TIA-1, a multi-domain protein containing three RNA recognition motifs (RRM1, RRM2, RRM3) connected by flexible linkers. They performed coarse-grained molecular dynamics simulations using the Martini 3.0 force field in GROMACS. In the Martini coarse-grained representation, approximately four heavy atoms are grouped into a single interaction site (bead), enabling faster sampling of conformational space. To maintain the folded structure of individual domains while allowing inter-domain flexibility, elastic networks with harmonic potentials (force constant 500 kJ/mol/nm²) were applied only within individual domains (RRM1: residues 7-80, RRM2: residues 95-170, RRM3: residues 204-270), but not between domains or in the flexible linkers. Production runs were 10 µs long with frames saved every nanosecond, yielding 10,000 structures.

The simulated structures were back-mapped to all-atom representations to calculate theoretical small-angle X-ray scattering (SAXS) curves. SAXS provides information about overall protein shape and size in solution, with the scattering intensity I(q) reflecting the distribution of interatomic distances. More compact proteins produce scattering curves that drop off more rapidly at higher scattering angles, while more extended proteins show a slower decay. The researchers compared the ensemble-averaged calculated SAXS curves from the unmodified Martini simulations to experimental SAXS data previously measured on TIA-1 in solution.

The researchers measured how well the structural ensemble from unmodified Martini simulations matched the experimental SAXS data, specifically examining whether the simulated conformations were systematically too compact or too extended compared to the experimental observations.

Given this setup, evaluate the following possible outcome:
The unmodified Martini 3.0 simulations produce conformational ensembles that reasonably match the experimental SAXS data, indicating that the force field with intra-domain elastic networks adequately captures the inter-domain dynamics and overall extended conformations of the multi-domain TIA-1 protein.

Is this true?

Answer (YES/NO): NO